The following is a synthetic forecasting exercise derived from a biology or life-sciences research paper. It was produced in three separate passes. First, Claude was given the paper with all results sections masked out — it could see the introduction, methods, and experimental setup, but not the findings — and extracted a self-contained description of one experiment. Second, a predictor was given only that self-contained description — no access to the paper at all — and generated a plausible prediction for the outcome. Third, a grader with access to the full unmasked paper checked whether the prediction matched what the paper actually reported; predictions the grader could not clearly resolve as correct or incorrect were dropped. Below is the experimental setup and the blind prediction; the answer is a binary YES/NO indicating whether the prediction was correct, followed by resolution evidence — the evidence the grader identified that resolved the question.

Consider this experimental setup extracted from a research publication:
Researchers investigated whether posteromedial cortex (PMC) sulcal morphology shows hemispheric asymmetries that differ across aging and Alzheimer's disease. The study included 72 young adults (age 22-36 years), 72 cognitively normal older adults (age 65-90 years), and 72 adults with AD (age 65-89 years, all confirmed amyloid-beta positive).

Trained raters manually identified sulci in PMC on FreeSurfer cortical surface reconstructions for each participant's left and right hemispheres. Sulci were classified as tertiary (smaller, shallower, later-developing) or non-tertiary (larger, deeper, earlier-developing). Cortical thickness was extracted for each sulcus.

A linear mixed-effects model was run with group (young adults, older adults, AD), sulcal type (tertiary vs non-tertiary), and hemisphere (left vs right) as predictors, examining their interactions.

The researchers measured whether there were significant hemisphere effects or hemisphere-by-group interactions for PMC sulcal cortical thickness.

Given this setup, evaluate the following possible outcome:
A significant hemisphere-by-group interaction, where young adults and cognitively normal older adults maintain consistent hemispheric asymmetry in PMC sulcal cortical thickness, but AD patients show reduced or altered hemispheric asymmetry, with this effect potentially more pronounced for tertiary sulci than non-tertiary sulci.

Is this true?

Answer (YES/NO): NO